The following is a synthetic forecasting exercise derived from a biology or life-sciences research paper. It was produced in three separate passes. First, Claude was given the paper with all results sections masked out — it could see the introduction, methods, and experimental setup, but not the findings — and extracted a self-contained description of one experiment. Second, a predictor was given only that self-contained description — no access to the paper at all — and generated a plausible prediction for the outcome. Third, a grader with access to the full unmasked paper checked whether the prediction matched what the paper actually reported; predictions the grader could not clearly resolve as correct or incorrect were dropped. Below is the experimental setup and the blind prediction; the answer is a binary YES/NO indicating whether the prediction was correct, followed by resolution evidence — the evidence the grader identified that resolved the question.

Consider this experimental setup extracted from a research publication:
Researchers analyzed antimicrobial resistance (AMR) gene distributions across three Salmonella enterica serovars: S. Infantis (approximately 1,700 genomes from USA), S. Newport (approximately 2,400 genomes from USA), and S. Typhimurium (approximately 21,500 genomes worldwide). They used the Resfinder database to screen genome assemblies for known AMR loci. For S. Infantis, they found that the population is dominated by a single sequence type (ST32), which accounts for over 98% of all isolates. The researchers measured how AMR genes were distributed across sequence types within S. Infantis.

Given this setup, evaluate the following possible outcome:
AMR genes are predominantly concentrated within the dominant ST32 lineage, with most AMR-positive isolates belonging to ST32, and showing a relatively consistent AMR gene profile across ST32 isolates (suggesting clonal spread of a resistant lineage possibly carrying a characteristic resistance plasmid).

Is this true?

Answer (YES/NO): NO